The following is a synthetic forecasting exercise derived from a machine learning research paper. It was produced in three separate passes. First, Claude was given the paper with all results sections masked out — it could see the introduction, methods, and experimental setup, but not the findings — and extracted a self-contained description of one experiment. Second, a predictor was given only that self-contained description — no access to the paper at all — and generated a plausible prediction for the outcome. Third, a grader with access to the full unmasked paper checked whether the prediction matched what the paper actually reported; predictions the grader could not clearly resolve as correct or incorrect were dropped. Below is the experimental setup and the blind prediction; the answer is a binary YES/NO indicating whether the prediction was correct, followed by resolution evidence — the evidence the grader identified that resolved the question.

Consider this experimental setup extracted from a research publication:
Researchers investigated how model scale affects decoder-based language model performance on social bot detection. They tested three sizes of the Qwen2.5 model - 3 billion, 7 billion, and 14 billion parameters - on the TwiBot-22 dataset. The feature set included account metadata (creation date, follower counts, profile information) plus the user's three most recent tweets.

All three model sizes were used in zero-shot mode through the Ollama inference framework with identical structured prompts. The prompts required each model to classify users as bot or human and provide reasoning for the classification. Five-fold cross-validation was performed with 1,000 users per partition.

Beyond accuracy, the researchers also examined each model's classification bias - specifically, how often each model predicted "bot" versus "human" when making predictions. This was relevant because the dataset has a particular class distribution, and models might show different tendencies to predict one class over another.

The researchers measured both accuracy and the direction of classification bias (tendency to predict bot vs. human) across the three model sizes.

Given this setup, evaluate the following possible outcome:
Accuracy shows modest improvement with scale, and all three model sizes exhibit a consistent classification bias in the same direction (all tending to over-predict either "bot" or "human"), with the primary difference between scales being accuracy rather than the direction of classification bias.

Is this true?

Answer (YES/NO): NO